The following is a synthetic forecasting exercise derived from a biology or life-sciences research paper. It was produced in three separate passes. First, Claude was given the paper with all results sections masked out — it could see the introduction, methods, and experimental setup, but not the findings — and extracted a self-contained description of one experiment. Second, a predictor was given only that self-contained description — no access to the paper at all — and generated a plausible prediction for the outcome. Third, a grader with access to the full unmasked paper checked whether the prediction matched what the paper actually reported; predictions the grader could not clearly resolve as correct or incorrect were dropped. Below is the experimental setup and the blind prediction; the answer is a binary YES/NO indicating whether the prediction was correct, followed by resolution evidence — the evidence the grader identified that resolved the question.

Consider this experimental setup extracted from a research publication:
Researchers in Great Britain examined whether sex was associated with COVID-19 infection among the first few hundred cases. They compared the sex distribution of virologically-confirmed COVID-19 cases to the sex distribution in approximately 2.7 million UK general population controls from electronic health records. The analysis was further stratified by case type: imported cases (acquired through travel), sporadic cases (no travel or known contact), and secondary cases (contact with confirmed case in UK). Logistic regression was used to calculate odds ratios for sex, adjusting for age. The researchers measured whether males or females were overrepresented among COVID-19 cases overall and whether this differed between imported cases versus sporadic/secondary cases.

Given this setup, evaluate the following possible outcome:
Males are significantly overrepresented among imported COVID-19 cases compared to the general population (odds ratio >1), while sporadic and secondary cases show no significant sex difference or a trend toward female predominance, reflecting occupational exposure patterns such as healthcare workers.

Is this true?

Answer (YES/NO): NO